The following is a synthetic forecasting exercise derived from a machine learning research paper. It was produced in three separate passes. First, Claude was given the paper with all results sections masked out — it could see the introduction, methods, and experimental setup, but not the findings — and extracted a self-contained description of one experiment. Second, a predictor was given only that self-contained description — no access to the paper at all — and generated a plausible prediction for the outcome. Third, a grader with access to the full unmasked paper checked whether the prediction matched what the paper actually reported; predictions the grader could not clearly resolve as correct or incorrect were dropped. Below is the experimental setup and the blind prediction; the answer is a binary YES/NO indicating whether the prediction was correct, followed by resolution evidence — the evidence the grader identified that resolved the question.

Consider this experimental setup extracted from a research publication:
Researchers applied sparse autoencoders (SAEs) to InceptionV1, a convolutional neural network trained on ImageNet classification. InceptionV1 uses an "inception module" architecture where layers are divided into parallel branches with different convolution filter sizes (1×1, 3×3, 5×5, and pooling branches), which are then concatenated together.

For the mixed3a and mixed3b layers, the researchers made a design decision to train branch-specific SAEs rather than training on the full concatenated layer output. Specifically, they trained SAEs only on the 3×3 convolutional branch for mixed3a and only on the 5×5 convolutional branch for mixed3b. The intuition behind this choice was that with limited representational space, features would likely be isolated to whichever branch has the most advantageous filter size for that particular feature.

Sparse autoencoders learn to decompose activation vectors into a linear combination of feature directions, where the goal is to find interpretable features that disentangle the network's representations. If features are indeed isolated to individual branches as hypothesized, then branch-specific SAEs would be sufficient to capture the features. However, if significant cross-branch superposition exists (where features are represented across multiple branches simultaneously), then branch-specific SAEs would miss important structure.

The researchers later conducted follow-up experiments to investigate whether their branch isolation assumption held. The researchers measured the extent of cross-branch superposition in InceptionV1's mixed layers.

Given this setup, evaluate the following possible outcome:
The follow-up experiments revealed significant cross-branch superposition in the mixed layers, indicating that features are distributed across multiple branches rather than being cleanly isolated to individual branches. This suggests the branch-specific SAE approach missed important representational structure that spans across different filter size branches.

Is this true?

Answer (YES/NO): YES